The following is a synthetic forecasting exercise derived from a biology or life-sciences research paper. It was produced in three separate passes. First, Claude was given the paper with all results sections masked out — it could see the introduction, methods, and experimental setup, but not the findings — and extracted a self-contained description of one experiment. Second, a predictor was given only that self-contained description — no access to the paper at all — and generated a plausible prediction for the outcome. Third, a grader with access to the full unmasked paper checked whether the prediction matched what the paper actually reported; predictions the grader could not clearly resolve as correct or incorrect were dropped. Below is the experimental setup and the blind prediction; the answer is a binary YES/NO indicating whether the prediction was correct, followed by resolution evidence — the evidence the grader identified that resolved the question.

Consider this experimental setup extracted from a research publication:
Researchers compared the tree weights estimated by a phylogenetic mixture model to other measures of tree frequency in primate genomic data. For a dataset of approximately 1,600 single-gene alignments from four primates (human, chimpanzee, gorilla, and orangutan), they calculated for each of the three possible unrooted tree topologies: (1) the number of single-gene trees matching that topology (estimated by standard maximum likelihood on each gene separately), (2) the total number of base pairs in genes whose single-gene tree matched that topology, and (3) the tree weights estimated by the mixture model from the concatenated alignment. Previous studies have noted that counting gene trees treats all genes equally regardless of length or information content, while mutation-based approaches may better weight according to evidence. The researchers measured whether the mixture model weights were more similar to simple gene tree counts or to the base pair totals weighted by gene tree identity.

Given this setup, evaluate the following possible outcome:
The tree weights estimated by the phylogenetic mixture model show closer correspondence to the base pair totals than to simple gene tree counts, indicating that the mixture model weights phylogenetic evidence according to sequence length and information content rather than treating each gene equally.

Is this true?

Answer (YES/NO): YES